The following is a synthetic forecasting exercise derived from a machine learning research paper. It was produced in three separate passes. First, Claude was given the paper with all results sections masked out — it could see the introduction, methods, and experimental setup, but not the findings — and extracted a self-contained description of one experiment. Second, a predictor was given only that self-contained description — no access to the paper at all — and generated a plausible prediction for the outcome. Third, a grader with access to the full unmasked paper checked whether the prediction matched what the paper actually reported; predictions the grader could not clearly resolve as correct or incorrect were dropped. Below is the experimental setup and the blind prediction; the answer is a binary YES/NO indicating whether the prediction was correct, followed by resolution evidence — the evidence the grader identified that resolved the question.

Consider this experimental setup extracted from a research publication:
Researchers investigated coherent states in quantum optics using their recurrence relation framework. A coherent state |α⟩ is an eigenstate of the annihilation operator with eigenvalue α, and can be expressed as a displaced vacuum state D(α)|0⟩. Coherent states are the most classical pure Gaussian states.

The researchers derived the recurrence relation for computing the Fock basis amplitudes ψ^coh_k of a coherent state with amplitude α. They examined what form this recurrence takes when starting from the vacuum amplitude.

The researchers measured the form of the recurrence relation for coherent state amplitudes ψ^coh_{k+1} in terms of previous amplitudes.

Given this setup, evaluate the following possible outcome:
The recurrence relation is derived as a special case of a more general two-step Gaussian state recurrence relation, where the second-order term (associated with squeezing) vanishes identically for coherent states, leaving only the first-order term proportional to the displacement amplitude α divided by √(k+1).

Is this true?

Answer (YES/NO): YES